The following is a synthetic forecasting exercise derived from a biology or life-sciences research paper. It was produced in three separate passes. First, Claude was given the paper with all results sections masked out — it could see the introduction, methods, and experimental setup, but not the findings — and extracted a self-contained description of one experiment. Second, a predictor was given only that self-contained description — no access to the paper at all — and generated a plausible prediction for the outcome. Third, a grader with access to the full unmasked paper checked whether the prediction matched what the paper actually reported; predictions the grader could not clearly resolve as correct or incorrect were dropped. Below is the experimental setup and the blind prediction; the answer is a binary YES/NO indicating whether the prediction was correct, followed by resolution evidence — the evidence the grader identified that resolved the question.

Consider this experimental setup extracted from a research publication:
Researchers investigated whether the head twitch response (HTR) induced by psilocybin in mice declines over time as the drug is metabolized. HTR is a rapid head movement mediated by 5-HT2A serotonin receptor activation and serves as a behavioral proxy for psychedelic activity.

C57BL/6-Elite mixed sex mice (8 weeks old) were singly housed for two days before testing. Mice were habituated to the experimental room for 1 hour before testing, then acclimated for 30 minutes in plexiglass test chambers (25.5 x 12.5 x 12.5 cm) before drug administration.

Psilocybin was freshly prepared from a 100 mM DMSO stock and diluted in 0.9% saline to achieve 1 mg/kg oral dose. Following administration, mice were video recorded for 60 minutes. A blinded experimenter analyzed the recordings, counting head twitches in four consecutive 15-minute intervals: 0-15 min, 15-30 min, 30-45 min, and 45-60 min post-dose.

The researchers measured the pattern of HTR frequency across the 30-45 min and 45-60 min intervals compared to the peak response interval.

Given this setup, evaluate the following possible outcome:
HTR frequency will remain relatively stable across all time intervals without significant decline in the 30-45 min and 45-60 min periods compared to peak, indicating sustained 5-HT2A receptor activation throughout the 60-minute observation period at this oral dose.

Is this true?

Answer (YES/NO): NO